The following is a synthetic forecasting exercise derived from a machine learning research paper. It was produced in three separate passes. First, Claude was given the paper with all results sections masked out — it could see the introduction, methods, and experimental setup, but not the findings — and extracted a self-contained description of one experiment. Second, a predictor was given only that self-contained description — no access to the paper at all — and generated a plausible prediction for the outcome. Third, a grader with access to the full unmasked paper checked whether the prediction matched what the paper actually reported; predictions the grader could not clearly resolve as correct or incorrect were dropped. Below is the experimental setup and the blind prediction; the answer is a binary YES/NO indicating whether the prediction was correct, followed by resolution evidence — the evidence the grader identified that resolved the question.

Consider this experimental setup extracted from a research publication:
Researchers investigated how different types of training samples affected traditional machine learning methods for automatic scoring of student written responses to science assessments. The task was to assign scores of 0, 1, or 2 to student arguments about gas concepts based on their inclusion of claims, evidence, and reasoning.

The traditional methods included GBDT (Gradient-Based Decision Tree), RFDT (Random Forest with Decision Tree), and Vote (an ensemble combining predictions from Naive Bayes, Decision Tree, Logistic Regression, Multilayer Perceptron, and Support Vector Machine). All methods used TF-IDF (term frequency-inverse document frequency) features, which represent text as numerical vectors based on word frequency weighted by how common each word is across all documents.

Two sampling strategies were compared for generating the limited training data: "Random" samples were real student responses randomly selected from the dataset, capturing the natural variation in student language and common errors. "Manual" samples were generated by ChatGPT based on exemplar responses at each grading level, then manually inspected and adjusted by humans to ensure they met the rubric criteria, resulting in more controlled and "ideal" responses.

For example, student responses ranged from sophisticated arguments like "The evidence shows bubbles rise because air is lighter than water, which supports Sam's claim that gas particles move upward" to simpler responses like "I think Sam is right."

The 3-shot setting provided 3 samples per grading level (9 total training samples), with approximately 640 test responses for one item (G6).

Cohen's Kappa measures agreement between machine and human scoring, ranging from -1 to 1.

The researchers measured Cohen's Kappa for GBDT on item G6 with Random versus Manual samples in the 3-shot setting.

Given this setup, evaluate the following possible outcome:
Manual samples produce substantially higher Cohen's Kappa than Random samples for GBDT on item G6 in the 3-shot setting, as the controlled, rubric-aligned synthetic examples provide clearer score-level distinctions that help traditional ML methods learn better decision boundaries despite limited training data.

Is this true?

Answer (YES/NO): NO